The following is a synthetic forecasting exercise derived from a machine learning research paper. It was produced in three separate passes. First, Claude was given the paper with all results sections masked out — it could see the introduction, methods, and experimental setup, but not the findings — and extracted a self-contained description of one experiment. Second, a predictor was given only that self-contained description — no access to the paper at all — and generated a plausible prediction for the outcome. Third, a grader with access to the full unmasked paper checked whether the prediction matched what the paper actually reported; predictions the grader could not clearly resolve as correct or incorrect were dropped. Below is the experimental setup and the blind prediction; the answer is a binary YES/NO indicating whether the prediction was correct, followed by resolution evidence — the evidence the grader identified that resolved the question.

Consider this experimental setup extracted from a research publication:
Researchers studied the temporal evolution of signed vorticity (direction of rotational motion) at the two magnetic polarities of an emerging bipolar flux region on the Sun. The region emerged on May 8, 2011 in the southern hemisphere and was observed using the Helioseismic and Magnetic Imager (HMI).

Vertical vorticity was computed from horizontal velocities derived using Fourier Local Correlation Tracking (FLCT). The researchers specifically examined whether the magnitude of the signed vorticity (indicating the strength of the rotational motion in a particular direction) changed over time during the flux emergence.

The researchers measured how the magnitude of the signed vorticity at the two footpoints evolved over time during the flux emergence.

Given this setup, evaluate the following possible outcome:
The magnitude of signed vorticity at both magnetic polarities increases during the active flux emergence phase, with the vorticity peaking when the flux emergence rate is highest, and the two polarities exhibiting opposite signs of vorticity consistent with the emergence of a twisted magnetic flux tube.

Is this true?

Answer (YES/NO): NO